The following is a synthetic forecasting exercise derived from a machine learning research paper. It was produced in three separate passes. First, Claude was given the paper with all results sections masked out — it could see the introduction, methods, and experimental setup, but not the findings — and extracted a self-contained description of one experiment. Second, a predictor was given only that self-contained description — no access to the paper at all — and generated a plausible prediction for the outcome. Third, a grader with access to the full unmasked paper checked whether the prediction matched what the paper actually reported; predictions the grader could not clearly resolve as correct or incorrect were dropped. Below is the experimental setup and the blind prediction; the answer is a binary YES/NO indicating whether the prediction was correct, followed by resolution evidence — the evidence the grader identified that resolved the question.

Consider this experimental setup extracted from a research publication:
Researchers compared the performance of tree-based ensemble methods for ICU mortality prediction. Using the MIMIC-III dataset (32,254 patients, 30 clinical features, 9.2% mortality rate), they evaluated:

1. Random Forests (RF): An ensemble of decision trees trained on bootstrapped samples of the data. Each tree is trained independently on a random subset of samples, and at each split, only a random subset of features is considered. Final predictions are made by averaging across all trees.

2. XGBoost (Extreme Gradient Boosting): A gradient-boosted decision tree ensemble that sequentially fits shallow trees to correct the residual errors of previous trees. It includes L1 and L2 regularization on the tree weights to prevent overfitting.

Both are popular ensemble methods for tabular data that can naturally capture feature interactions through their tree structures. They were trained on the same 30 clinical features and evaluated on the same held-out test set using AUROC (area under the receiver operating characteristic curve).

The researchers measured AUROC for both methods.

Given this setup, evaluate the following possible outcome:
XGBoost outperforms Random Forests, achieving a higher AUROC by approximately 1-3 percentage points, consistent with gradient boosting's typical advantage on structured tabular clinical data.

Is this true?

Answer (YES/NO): YES